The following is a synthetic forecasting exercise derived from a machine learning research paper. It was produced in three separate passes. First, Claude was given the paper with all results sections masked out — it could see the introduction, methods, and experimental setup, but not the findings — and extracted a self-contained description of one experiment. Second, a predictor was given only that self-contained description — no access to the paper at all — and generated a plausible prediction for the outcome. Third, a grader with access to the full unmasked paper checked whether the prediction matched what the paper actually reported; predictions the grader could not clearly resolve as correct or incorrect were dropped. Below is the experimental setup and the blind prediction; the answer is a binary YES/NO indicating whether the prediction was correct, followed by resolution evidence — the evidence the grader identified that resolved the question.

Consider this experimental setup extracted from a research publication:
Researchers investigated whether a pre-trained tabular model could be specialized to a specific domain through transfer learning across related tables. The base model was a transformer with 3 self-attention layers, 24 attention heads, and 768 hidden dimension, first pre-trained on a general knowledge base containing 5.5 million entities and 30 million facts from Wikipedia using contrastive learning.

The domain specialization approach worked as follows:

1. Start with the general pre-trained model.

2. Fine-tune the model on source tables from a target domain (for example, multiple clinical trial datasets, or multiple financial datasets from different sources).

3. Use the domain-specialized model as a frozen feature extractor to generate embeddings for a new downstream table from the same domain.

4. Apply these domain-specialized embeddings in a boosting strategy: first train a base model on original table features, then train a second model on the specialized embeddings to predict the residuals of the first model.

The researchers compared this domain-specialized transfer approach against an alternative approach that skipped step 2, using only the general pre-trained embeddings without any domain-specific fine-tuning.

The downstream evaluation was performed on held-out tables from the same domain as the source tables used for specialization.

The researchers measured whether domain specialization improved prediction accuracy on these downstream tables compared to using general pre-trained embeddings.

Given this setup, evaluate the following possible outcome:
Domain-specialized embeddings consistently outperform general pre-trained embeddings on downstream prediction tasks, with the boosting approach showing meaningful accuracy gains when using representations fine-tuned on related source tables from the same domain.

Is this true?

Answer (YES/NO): YES